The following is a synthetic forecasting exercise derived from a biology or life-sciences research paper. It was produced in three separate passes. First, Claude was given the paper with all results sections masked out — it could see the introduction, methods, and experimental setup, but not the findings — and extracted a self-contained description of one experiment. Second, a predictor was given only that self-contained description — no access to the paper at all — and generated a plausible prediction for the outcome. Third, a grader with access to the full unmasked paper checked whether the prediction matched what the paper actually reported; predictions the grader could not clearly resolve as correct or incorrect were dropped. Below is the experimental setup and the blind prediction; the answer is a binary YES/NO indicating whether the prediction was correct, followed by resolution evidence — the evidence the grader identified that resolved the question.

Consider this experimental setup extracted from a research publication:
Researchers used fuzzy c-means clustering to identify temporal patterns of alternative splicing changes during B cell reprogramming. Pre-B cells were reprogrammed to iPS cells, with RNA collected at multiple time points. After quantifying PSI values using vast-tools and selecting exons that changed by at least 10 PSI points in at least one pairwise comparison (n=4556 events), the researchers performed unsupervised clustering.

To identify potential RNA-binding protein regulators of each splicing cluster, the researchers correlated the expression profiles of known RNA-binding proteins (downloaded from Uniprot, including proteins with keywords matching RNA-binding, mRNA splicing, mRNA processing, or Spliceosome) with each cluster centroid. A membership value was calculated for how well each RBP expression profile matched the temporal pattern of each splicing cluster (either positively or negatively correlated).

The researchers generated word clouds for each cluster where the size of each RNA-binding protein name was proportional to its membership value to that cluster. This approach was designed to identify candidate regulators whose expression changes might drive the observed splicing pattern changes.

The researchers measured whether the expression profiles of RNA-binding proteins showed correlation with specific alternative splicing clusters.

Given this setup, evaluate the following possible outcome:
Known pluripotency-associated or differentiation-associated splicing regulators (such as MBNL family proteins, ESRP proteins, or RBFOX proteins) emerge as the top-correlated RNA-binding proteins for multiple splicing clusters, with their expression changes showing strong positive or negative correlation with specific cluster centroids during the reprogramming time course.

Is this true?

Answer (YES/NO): YES